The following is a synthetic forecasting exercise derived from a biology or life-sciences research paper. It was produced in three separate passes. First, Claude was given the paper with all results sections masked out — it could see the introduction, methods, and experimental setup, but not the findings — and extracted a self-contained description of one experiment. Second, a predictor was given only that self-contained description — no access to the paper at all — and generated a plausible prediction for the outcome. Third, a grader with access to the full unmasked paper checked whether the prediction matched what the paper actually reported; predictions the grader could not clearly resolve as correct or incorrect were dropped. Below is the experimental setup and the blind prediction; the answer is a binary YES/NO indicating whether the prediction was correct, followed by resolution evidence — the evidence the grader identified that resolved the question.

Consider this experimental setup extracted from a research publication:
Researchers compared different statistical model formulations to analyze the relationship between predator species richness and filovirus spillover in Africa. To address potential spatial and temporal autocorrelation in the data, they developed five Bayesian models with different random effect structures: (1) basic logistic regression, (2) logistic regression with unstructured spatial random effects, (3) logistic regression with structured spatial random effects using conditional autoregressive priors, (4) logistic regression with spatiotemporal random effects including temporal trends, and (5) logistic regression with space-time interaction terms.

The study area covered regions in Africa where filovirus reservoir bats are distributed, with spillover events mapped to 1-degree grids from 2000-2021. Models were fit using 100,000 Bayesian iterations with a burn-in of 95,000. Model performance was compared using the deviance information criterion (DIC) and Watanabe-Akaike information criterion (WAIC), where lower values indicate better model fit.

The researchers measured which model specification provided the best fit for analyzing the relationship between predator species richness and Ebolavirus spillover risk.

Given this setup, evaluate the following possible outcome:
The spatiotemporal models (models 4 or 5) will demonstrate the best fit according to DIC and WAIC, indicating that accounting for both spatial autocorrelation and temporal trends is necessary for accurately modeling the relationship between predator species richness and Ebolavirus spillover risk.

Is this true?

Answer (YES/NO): YES